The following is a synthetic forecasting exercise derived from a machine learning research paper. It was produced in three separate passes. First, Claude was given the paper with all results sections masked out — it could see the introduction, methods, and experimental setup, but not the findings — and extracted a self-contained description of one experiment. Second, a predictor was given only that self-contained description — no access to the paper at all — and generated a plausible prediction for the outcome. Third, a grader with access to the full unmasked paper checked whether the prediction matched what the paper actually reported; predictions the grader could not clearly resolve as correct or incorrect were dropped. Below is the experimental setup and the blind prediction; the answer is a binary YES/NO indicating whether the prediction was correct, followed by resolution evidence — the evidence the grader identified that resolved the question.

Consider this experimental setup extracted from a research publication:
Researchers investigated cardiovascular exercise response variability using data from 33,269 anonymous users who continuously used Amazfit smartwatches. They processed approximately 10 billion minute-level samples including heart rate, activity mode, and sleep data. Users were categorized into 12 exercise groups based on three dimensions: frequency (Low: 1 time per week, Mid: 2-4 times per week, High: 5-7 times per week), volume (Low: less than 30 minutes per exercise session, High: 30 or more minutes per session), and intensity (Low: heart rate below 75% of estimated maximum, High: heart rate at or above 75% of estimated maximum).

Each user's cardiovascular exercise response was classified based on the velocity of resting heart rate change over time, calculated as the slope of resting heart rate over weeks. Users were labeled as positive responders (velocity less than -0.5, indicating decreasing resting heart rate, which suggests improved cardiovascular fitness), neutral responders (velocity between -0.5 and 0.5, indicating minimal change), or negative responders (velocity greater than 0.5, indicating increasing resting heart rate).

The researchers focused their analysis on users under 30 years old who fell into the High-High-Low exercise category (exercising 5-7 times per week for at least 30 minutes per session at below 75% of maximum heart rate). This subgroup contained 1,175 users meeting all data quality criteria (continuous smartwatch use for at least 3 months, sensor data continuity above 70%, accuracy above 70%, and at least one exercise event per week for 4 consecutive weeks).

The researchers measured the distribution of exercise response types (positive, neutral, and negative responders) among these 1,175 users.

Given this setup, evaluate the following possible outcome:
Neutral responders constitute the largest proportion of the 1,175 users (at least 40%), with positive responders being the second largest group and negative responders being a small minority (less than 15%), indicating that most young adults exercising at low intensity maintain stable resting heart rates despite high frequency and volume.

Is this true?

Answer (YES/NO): YES